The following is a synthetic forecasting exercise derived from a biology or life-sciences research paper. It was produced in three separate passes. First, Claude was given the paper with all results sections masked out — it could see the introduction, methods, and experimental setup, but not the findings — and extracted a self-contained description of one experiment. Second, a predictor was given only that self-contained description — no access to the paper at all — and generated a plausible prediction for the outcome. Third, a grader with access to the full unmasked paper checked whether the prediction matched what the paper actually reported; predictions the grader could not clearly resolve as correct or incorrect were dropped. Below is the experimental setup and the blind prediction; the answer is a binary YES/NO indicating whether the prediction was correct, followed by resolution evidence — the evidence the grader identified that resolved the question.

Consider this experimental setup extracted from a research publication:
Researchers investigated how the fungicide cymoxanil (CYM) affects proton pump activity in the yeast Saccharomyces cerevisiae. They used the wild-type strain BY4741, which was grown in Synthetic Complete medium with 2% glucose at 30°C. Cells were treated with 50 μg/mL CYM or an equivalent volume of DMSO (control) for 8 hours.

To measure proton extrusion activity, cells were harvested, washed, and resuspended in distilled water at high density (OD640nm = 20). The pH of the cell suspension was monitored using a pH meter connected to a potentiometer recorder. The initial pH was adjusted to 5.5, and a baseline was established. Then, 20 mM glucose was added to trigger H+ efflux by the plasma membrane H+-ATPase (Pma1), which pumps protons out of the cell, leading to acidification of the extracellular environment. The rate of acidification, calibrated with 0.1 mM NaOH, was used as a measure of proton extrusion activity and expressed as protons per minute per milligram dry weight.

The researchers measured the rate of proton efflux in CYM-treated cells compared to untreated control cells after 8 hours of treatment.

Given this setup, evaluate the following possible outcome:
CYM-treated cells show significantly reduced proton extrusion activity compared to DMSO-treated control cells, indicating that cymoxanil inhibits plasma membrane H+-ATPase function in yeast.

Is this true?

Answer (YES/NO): YES